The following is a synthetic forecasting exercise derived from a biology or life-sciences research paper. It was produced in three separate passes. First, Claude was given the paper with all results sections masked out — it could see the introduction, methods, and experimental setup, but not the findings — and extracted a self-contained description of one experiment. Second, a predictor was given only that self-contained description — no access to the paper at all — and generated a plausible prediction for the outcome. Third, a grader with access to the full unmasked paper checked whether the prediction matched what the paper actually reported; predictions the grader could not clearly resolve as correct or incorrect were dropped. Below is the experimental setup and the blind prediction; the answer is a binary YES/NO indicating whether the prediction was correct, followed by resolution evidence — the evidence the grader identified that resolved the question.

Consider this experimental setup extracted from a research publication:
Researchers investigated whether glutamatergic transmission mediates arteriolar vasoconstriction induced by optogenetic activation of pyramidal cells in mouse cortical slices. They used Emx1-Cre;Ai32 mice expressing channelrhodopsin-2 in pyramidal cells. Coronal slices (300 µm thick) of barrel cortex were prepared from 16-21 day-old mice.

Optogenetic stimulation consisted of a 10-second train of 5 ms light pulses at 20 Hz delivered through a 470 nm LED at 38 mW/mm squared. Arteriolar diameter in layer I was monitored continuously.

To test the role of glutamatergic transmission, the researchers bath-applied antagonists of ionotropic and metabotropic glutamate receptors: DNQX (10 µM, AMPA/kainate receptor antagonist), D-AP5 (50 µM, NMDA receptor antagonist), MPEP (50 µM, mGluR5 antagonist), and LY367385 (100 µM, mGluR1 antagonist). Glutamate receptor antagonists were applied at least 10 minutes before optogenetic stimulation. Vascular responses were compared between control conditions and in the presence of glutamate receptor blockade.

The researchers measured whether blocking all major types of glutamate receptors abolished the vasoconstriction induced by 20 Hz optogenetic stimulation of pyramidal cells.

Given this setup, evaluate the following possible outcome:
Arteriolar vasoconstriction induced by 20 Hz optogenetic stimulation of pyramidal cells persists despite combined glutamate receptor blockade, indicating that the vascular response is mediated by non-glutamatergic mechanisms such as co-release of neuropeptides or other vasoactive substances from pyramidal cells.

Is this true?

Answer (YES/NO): YES